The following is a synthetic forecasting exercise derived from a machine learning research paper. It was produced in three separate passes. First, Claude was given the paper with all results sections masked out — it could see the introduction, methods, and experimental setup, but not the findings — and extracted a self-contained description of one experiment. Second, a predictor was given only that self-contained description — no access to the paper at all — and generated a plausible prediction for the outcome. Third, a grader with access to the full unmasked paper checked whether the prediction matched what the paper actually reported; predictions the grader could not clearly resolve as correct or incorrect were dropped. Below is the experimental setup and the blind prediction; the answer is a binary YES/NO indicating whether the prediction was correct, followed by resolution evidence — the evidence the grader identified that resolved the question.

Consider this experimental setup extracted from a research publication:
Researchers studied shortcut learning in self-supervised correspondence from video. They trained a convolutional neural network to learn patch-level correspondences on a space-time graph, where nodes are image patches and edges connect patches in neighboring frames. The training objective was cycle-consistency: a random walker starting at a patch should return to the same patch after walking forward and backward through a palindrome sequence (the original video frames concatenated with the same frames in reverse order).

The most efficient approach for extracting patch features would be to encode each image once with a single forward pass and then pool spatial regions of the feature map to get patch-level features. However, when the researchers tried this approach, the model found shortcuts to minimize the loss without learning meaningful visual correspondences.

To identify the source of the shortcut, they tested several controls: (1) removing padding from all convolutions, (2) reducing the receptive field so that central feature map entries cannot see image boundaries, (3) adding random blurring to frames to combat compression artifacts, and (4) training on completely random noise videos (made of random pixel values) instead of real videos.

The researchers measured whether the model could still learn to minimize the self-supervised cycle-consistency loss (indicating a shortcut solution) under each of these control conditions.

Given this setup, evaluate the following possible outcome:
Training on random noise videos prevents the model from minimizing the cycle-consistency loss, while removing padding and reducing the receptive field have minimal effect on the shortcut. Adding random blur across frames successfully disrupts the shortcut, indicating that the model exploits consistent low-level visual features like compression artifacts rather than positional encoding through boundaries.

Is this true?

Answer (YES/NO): NO